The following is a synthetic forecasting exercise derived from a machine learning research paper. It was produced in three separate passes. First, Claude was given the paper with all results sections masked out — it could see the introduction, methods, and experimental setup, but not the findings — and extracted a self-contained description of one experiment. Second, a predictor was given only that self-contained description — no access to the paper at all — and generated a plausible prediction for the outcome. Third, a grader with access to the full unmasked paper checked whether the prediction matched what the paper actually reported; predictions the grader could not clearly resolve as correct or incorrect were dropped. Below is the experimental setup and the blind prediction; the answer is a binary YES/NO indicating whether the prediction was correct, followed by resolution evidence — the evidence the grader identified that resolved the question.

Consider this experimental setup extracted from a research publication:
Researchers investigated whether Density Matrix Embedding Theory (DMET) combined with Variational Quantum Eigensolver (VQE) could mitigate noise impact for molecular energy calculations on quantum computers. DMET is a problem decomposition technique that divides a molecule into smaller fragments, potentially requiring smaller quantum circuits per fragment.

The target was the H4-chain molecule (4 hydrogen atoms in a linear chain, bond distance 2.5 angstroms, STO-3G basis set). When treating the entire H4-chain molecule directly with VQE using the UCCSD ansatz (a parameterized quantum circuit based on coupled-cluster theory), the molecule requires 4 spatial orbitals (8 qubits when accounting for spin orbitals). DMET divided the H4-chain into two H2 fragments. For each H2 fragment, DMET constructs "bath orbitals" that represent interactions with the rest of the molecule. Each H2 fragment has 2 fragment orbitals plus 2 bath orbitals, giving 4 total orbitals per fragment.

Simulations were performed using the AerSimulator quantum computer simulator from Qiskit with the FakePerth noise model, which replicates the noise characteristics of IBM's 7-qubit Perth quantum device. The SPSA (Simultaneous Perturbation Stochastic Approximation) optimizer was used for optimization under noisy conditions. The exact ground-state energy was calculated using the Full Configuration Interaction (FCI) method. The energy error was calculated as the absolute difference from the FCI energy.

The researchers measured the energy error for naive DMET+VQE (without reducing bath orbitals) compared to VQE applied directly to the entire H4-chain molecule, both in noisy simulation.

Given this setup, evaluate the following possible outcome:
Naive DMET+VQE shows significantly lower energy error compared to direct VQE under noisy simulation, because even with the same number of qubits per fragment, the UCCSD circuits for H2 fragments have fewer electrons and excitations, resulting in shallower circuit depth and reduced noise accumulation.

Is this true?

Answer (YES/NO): NO